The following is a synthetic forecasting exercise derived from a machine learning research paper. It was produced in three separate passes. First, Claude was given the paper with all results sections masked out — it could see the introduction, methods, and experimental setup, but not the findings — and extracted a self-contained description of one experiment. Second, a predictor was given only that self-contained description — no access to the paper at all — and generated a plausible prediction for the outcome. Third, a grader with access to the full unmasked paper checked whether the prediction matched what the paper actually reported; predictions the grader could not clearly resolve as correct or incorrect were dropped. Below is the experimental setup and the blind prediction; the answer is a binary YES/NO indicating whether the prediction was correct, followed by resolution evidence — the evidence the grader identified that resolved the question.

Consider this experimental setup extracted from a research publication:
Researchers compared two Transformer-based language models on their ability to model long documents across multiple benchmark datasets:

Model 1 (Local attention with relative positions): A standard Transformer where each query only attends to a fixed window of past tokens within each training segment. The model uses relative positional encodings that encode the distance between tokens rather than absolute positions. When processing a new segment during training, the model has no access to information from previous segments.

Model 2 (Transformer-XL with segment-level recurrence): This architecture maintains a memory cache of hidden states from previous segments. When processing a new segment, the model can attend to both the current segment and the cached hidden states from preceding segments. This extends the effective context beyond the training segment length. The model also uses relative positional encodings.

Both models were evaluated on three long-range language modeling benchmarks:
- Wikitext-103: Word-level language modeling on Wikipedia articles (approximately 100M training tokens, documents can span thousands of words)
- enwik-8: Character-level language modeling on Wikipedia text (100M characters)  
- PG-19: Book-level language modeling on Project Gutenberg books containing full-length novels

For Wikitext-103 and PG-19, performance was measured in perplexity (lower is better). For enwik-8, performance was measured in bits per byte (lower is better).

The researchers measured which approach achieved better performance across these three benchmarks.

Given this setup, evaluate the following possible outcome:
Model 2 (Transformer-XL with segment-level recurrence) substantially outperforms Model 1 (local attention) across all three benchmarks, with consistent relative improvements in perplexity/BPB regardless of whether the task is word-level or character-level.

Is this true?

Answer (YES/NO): NO